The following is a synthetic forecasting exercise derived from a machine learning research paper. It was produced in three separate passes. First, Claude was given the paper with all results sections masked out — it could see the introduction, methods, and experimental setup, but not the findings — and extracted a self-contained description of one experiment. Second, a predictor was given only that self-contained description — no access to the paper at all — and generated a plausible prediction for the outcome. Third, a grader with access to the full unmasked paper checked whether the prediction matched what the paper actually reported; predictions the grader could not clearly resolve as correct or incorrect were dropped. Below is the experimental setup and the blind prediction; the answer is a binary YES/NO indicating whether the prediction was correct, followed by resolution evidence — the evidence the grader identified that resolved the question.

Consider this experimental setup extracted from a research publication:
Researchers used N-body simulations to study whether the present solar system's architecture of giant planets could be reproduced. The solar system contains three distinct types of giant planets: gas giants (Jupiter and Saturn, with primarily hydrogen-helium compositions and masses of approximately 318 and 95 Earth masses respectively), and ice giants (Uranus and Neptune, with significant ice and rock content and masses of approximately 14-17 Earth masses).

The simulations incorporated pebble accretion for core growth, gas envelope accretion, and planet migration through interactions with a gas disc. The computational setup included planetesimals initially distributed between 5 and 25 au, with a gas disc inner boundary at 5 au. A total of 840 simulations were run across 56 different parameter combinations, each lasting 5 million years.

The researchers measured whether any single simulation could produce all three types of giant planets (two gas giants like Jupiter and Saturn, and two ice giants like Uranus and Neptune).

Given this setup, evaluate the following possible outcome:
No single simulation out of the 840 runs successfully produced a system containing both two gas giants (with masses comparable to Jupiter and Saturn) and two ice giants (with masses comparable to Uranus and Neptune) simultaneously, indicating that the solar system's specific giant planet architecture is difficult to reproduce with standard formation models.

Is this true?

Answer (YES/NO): YES